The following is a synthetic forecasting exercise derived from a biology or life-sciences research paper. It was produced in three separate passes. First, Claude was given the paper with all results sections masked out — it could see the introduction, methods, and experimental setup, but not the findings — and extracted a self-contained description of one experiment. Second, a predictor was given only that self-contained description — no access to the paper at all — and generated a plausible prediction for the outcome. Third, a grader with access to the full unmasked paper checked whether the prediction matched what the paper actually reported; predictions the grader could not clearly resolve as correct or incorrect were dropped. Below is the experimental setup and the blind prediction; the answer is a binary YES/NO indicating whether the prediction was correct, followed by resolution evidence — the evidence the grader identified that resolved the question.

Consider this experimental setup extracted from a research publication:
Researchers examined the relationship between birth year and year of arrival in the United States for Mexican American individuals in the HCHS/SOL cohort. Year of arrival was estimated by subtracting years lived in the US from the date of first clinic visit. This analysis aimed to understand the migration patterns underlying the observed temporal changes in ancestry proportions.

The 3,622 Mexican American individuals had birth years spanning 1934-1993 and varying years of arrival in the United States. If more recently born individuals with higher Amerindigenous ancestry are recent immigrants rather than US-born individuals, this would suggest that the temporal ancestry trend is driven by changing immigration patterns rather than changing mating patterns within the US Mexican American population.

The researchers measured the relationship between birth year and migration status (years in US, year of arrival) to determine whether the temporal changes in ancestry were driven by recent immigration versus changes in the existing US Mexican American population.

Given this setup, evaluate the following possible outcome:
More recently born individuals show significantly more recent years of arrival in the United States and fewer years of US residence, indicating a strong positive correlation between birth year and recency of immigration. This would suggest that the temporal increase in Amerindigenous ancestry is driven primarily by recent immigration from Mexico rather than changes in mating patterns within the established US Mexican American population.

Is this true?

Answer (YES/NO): NO